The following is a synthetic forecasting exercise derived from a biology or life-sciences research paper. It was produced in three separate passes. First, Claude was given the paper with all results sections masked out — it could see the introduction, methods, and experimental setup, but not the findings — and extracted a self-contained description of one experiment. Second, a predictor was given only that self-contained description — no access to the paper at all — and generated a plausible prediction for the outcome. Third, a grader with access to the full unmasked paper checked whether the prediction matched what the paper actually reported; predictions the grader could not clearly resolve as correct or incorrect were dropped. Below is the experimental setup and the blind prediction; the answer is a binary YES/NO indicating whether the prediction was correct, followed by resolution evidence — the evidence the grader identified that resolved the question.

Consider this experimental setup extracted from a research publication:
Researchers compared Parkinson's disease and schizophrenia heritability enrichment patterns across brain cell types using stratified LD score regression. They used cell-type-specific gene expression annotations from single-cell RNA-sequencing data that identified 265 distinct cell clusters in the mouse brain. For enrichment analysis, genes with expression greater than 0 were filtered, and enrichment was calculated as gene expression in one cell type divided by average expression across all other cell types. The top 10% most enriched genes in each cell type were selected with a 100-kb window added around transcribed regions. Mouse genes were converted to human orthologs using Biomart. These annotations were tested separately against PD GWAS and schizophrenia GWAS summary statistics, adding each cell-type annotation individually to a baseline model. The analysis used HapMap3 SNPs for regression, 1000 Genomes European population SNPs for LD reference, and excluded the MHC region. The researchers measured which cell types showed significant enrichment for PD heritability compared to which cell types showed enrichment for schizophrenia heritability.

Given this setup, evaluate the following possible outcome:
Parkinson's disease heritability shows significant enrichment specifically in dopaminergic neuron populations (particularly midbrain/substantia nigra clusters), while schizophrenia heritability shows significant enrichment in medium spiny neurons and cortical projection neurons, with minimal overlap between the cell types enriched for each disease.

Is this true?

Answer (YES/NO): NO